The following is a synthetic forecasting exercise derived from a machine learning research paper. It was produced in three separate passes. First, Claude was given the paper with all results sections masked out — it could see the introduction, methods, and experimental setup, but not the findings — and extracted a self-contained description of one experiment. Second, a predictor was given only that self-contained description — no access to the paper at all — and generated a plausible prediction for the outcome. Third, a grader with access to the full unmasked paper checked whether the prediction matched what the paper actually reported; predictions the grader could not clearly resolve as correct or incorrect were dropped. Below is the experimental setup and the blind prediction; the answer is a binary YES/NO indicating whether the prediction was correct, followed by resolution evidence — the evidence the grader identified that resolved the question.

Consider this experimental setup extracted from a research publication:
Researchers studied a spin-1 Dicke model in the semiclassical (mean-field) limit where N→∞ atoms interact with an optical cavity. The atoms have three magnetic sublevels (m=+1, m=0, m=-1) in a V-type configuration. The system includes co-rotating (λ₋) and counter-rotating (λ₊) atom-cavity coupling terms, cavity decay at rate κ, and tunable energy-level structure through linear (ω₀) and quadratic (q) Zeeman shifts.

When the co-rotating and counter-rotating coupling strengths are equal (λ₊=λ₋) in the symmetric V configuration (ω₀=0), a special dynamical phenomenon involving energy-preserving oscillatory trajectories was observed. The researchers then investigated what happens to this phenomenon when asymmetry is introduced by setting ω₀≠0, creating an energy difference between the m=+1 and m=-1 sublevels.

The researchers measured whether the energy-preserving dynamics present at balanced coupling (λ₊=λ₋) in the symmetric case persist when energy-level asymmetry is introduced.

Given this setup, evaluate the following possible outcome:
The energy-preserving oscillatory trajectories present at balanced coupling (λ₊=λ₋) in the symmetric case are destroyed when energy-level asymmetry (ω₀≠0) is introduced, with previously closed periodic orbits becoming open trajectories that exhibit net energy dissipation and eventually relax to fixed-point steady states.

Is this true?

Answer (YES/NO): NO